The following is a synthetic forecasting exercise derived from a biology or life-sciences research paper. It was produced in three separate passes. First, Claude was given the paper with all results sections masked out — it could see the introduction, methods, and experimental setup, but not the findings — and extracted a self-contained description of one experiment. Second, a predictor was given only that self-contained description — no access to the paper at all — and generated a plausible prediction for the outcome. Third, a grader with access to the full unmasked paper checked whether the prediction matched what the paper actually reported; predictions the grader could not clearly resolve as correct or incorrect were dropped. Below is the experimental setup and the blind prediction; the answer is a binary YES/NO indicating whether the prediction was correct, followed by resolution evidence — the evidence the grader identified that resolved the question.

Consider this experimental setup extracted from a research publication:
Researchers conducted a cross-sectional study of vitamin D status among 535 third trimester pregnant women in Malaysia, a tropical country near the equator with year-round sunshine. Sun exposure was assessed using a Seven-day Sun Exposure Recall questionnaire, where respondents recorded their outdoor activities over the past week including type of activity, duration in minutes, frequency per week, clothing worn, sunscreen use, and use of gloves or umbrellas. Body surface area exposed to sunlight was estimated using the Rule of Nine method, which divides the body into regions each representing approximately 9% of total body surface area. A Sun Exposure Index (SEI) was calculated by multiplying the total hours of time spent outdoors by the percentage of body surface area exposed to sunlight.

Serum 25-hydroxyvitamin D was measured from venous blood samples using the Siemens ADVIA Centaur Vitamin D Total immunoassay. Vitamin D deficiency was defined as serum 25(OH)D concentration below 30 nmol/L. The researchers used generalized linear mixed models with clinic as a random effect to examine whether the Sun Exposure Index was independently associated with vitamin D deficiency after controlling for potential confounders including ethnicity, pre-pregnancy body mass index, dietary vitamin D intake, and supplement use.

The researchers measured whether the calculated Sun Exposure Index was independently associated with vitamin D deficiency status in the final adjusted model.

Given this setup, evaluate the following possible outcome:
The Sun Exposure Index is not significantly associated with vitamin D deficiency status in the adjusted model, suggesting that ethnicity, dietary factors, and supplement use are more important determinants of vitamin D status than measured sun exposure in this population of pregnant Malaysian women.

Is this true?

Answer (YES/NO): NO